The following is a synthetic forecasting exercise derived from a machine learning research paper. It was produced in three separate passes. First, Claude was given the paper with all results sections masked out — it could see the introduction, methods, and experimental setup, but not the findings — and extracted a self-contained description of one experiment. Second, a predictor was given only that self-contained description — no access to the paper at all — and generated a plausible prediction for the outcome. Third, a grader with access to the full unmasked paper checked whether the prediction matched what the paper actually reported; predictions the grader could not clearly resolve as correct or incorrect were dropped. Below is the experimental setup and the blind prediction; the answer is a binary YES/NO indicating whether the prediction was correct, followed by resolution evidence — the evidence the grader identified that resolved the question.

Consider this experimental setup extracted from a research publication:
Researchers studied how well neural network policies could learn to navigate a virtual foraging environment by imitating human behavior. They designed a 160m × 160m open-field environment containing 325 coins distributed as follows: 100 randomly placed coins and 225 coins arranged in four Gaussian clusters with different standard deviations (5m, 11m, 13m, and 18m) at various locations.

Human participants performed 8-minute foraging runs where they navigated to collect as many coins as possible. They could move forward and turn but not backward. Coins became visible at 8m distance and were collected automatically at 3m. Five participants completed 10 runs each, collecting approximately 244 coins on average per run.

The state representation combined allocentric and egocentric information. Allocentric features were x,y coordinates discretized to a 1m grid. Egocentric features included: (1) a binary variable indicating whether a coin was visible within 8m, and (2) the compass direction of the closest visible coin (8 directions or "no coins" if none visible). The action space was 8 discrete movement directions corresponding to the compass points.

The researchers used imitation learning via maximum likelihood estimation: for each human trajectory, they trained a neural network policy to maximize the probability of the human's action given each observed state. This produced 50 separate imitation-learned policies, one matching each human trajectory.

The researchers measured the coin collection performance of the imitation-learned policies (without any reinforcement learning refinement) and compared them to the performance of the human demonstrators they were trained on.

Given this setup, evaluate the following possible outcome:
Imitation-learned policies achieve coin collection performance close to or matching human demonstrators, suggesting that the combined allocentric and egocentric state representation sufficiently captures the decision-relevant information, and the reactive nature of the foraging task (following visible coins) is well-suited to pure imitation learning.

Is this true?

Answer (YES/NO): NO